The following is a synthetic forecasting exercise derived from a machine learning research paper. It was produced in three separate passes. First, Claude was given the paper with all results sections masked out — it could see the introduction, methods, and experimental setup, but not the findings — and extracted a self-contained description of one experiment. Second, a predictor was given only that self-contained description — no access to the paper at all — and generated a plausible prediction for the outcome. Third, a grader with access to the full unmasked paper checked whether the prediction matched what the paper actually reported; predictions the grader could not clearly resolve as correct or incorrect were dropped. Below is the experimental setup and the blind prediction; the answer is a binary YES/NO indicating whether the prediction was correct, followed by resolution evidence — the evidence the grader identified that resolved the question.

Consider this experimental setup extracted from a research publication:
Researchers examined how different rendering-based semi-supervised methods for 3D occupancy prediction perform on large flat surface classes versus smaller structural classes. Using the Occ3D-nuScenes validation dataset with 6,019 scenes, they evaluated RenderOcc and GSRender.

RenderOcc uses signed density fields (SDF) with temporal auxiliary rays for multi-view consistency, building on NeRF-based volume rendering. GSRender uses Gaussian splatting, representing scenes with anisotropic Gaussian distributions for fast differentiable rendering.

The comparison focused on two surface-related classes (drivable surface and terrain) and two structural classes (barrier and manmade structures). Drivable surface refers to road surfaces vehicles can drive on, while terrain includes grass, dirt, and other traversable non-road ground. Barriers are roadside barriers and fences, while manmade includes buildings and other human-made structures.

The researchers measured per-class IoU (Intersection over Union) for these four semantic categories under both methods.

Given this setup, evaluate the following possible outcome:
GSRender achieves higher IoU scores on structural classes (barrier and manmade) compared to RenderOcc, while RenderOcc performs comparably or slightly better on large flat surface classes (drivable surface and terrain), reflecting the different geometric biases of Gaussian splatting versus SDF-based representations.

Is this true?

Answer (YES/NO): NO